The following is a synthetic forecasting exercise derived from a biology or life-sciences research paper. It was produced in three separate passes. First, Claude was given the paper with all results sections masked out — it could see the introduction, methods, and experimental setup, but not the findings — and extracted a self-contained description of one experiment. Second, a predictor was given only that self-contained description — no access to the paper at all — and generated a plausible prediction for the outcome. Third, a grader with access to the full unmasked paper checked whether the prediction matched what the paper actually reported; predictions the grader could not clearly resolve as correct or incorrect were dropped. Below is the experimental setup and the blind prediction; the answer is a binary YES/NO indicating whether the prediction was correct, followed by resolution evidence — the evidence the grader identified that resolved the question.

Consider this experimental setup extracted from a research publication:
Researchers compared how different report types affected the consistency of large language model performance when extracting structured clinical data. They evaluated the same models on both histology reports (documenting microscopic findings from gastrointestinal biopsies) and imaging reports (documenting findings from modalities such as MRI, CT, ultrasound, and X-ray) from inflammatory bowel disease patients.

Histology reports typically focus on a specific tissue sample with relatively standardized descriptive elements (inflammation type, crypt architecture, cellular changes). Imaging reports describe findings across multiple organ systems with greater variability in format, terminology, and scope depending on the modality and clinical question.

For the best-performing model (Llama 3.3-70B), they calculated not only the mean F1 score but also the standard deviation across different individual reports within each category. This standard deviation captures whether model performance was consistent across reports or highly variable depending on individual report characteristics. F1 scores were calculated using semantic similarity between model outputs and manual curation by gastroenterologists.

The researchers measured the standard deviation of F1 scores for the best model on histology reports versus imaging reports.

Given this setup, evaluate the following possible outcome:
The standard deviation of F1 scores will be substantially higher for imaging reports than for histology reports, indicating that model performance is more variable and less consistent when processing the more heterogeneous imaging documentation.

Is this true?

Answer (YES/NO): YES